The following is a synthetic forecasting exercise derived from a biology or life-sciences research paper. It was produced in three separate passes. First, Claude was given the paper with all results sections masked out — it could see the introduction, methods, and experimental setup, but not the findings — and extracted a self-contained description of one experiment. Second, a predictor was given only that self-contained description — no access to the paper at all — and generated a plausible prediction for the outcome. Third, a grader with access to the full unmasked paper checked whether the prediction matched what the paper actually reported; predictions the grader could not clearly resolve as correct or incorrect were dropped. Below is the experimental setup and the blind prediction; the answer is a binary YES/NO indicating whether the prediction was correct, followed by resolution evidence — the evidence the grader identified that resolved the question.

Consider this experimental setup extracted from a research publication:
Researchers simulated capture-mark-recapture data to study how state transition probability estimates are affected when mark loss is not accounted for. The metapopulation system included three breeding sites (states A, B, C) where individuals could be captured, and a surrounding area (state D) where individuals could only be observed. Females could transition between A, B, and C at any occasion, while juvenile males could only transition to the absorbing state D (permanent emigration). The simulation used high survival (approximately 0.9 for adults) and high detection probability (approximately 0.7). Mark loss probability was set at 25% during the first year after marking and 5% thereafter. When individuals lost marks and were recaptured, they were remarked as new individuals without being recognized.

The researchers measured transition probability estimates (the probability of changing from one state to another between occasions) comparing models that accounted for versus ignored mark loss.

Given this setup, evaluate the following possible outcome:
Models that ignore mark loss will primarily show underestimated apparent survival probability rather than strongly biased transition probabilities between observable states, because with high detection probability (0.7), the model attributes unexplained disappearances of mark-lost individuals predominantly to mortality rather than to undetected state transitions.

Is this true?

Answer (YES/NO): NO